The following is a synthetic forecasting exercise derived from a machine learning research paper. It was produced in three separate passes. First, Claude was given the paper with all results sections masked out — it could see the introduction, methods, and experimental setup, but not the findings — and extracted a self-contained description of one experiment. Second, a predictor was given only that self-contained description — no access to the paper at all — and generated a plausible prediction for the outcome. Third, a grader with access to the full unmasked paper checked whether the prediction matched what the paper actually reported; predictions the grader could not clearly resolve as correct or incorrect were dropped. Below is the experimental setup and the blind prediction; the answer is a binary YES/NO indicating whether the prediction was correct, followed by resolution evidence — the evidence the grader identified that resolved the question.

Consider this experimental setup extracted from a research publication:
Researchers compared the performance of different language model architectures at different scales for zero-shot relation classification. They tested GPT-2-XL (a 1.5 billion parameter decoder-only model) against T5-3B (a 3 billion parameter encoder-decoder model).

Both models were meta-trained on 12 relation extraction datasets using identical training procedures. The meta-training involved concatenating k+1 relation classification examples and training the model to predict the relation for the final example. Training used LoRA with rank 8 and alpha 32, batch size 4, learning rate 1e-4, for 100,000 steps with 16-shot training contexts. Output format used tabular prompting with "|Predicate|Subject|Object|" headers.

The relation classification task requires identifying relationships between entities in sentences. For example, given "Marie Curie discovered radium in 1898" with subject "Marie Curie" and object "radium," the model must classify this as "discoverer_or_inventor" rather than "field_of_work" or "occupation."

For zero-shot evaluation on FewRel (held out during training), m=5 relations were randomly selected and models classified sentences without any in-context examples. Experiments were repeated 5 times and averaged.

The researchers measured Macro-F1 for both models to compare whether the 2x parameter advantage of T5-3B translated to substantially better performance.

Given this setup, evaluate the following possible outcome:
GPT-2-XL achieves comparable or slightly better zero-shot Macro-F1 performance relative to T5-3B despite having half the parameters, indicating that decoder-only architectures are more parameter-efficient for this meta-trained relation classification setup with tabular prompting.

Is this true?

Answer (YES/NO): NO